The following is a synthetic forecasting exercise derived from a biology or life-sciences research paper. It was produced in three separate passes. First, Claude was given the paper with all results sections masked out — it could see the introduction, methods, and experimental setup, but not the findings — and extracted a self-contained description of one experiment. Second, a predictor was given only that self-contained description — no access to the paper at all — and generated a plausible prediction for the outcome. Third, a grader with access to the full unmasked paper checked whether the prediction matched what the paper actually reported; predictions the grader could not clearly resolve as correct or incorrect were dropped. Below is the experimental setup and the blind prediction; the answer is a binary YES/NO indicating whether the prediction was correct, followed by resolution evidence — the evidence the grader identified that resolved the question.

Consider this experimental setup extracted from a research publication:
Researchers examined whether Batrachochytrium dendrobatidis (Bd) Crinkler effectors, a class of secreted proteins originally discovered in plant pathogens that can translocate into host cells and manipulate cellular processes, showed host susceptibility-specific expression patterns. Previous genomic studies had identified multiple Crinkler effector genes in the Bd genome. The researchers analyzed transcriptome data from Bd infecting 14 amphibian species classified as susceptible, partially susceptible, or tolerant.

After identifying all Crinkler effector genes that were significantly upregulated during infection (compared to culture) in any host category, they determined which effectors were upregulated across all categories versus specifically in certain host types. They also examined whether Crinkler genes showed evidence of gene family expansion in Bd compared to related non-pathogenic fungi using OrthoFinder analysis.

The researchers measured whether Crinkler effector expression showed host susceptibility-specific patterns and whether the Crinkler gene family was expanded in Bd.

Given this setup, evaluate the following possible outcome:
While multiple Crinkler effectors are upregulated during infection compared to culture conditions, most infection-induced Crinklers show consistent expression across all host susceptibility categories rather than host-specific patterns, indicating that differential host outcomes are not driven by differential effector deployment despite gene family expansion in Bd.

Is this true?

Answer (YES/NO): YES